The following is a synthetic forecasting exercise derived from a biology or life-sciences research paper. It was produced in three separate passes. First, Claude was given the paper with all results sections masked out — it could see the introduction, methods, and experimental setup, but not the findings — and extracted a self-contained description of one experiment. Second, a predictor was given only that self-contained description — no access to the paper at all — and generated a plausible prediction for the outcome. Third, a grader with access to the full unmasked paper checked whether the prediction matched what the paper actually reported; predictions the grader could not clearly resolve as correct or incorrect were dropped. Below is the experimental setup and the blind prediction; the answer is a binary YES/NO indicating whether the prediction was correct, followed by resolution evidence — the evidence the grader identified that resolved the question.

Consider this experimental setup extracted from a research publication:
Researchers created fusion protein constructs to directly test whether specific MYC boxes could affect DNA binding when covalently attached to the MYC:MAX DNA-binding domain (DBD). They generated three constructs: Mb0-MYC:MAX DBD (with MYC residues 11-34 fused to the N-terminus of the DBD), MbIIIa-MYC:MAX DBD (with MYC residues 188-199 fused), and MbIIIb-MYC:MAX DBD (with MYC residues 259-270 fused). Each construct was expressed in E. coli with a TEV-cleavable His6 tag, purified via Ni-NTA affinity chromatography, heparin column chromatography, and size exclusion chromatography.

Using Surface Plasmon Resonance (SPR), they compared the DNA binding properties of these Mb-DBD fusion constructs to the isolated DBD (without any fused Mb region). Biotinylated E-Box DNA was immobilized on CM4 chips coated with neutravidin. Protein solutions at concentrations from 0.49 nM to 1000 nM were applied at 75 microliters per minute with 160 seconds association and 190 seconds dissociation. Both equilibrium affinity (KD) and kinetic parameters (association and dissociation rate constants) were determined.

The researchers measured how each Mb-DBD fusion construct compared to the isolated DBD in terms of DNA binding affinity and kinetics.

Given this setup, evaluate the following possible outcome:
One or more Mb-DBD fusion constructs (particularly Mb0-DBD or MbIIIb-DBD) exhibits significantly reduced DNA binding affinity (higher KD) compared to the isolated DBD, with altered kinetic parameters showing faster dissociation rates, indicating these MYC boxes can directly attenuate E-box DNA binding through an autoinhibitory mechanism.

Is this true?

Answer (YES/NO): YES